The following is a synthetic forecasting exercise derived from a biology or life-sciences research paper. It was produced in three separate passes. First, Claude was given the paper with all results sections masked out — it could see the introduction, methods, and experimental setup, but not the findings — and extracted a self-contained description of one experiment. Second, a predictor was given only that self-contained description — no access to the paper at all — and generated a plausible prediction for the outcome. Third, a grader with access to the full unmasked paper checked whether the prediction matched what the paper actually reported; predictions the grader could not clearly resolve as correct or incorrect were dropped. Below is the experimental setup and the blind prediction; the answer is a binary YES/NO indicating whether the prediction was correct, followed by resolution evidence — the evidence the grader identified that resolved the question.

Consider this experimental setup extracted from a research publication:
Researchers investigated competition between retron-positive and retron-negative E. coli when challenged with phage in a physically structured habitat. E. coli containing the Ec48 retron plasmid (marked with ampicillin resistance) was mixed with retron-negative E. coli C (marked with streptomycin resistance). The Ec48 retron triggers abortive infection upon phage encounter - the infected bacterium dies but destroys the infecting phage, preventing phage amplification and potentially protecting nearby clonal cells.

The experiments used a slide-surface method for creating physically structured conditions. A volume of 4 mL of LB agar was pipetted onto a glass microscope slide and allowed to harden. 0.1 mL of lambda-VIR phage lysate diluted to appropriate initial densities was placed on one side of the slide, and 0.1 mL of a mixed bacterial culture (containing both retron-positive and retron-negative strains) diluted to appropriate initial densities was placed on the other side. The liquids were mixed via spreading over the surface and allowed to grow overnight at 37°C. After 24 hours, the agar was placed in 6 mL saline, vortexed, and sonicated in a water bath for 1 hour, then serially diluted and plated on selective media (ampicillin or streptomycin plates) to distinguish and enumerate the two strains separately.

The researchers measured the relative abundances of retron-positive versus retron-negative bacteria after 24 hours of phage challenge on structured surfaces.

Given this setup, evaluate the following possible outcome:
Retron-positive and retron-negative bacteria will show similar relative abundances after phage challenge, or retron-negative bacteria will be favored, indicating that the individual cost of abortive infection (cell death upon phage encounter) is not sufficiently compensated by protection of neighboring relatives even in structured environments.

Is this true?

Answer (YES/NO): NO